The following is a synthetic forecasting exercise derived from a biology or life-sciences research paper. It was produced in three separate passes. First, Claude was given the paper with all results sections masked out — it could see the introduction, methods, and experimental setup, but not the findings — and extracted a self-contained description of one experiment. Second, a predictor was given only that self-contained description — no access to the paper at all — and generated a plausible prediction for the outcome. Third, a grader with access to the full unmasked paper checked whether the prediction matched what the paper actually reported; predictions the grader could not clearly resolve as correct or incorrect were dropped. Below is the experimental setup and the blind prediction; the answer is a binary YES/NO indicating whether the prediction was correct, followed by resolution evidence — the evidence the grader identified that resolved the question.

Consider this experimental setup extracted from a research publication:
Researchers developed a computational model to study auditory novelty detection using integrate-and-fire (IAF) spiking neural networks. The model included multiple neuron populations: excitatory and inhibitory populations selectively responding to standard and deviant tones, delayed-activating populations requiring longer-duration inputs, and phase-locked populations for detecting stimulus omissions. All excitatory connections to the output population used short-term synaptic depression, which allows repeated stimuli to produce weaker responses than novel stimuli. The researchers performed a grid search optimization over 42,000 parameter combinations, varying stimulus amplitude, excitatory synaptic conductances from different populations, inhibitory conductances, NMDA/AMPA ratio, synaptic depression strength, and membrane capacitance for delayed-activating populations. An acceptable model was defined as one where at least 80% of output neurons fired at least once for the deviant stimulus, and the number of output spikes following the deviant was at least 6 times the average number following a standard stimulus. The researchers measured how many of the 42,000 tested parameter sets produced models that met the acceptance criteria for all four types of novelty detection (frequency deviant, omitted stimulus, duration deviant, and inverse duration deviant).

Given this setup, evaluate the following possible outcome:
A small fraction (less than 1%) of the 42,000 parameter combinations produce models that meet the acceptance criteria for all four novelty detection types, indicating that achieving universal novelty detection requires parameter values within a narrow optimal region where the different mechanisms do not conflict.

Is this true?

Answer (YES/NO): YES